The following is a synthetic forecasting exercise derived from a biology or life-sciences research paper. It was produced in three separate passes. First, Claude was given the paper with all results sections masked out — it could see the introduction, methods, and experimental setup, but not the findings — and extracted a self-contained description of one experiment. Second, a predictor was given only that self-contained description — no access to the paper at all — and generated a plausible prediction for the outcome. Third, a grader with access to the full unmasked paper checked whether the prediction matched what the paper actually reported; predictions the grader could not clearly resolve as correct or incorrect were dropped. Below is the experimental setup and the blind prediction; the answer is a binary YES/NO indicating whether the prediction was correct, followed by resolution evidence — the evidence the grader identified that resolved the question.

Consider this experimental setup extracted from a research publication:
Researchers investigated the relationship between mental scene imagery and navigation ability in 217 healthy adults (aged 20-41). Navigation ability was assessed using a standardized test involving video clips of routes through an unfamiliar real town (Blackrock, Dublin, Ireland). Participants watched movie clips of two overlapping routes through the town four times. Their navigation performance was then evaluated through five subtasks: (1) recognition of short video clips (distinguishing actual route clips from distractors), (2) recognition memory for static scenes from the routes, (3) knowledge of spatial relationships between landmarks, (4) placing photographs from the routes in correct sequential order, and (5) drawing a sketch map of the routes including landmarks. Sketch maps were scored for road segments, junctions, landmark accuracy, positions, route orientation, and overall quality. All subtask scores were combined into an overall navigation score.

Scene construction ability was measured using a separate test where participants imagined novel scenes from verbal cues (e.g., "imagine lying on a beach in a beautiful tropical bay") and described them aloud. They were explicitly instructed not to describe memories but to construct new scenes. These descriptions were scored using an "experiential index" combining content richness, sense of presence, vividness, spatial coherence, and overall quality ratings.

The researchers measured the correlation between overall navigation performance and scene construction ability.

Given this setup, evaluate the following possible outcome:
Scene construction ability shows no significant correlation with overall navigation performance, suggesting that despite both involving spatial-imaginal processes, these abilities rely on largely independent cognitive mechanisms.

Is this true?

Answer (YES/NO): NO